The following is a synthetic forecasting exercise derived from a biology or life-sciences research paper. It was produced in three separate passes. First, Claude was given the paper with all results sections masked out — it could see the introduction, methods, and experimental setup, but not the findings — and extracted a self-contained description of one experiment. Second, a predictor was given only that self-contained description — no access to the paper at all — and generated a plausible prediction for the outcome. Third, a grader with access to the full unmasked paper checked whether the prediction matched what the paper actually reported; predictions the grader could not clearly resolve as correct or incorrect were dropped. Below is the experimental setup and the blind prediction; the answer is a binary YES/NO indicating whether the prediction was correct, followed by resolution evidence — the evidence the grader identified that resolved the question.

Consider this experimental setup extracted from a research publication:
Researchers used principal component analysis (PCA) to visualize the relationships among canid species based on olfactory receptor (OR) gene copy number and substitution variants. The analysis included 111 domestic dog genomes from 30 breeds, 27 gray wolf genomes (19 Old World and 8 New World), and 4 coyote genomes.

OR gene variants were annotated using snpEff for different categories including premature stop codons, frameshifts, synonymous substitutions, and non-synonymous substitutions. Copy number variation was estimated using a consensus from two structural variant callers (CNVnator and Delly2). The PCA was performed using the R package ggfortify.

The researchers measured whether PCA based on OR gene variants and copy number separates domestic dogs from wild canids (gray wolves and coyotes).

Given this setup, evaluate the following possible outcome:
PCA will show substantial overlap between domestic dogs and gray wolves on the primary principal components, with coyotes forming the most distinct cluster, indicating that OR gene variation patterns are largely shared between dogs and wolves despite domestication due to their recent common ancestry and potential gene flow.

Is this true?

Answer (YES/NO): NO